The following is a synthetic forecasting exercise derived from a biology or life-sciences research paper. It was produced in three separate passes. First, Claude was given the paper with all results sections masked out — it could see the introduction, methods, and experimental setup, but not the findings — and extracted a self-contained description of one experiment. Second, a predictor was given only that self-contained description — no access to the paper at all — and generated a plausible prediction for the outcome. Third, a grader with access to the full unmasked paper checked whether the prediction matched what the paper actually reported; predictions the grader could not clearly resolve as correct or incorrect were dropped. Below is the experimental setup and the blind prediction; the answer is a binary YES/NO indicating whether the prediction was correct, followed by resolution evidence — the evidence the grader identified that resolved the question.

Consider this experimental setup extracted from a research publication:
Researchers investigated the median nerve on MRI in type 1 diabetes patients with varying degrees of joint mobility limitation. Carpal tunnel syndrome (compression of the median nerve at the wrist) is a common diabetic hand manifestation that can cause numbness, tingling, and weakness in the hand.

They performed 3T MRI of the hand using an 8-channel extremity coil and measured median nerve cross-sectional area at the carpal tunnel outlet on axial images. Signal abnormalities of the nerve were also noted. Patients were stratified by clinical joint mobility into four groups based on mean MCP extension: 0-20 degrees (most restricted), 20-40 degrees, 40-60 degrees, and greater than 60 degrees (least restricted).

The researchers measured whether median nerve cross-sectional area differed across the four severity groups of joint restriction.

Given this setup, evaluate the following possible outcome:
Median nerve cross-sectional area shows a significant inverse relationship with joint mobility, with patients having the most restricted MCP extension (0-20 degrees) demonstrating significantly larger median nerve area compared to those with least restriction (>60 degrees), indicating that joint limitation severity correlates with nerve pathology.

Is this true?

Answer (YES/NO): NO